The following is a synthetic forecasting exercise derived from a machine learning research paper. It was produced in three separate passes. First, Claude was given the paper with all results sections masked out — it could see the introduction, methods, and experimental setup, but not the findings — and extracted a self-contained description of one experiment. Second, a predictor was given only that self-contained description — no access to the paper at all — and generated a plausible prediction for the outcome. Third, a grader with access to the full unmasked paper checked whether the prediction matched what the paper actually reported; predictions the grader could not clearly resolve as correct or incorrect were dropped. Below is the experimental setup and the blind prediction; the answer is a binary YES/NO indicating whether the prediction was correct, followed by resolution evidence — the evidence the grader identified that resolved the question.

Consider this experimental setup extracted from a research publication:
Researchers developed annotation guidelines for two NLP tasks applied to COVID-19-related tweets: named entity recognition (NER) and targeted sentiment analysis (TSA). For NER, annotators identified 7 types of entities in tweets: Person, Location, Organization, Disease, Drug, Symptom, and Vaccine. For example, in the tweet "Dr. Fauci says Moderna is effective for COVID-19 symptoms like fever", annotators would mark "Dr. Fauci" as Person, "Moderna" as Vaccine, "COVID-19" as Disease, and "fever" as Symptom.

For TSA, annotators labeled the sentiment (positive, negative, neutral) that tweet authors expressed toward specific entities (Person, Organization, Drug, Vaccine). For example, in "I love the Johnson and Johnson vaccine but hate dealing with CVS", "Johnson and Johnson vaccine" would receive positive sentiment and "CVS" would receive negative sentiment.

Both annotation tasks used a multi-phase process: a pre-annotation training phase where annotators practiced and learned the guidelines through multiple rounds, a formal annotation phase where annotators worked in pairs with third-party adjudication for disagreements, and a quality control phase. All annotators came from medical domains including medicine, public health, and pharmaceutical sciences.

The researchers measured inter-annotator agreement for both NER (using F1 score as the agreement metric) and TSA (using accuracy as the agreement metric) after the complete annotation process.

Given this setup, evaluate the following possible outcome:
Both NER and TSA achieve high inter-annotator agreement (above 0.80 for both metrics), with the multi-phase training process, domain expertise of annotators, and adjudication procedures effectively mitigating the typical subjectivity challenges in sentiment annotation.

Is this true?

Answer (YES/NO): NO